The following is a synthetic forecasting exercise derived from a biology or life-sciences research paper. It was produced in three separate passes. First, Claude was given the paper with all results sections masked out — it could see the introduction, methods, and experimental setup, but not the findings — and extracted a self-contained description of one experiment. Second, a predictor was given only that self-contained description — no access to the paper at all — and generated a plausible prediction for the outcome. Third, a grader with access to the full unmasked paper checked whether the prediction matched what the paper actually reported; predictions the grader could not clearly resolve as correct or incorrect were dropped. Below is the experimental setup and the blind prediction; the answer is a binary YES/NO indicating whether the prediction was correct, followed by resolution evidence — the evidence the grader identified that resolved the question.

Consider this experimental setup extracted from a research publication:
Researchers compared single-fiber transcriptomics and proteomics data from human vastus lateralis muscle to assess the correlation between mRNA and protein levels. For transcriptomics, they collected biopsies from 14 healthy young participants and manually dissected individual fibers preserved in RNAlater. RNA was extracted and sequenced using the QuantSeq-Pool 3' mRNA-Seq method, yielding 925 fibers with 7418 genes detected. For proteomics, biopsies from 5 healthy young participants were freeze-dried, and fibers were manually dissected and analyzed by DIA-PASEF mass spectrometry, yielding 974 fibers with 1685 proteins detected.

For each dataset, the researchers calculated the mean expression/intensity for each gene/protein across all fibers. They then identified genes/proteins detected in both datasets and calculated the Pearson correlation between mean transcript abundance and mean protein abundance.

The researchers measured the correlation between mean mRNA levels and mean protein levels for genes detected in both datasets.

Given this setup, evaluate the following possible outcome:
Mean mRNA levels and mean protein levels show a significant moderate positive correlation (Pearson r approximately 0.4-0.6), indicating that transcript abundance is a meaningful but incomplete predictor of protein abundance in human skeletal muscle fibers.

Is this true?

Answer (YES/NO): YES